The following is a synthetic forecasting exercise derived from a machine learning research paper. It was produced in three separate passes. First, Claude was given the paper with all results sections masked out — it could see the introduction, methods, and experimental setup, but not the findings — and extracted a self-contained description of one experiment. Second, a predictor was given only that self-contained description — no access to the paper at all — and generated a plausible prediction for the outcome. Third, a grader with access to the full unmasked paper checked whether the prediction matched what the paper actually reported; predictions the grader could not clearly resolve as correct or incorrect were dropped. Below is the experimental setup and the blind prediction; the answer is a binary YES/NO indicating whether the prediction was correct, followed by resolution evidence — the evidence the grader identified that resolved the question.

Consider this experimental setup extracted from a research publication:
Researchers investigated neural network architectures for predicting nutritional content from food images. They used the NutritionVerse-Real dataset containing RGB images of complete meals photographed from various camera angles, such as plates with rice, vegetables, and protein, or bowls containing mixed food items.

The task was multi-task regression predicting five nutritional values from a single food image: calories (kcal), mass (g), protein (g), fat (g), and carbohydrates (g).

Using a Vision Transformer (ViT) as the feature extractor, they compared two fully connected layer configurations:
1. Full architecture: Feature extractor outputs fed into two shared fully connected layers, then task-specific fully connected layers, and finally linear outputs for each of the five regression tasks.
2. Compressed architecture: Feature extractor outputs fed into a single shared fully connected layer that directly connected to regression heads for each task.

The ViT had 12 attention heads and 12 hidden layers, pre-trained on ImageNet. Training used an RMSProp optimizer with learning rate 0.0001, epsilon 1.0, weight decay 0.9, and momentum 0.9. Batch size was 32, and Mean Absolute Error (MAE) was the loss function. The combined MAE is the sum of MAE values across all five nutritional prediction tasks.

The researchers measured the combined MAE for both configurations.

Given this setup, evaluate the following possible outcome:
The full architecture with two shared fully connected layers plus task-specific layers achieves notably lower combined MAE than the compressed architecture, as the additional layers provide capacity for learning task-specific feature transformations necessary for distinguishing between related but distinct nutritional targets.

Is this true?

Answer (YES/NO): YES